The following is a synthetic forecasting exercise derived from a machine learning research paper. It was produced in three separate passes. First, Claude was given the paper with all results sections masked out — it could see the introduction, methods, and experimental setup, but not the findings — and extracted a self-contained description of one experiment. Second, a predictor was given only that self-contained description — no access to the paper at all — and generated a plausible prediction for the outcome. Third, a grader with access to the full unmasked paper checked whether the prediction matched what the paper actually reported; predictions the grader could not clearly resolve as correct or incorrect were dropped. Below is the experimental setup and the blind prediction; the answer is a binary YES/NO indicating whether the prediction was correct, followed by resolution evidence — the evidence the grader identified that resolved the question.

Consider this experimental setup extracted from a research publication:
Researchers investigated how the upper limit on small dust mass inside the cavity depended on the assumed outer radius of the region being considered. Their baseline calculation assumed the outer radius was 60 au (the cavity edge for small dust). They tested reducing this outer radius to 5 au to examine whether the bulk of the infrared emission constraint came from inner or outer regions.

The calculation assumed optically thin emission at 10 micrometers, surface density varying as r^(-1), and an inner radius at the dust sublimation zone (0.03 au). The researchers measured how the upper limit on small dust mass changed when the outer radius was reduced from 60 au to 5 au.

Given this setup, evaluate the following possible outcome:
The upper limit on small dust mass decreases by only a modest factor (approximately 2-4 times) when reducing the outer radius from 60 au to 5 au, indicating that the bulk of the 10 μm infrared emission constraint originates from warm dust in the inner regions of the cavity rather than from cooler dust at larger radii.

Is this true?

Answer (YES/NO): NO